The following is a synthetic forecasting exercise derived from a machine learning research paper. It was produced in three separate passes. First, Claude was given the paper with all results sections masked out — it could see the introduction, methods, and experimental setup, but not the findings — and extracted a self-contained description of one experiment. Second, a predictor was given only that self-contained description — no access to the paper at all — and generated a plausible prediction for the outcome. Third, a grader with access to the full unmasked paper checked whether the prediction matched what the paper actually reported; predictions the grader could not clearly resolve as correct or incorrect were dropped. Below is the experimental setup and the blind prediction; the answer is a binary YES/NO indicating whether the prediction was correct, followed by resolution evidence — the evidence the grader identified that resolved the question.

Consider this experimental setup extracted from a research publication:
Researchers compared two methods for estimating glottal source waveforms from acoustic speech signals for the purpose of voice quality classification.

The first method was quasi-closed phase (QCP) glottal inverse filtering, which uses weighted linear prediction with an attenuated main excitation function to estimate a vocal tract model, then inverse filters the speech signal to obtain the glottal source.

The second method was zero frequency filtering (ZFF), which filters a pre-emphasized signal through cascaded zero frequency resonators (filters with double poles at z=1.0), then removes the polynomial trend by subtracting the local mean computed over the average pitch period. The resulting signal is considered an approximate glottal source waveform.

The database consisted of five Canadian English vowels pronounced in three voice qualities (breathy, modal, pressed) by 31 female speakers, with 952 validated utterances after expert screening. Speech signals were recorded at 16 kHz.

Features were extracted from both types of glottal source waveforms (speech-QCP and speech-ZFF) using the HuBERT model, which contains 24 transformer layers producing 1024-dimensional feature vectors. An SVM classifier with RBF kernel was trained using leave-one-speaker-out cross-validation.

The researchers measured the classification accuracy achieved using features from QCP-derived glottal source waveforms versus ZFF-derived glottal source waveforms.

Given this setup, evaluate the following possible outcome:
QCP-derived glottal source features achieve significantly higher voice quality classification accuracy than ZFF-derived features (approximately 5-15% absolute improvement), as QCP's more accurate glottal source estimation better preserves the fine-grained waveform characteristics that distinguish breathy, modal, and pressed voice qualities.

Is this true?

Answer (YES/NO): NO